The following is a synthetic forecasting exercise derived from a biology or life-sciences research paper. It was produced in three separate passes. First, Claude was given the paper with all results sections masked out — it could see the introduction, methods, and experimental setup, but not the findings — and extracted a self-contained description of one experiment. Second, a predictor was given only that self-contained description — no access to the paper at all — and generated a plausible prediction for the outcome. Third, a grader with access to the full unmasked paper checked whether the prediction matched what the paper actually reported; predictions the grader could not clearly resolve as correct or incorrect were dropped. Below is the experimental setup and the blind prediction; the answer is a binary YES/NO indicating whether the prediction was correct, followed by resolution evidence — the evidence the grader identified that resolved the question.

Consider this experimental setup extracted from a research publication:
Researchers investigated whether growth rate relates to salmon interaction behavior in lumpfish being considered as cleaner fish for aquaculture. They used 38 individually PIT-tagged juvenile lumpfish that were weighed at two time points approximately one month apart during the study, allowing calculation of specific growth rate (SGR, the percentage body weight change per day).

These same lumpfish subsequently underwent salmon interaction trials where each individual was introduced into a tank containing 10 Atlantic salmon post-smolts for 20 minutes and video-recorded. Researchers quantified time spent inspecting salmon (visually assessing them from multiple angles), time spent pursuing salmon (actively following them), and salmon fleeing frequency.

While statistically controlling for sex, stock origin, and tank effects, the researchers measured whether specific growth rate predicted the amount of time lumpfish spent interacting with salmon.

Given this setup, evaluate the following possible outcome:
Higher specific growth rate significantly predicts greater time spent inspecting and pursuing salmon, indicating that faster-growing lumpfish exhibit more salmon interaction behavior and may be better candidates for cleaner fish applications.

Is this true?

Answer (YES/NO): YES